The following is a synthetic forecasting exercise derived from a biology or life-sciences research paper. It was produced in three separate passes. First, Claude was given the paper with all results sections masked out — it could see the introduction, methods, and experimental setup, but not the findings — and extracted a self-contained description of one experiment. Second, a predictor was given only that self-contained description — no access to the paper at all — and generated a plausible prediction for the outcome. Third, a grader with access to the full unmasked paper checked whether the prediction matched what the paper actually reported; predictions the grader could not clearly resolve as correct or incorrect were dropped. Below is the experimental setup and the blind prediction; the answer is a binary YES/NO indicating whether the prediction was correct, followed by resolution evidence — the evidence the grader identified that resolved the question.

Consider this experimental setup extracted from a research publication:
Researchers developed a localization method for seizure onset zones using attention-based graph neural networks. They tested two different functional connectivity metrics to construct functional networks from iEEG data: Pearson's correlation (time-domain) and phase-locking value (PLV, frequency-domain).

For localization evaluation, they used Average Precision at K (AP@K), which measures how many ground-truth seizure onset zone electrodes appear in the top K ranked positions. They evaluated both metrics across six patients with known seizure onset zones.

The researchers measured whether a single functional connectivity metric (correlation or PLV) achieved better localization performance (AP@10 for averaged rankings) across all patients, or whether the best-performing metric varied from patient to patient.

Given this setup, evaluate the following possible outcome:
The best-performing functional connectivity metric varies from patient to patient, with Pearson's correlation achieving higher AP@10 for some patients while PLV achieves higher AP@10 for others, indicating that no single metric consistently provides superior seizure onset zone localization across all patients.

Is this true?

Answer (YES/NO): YES